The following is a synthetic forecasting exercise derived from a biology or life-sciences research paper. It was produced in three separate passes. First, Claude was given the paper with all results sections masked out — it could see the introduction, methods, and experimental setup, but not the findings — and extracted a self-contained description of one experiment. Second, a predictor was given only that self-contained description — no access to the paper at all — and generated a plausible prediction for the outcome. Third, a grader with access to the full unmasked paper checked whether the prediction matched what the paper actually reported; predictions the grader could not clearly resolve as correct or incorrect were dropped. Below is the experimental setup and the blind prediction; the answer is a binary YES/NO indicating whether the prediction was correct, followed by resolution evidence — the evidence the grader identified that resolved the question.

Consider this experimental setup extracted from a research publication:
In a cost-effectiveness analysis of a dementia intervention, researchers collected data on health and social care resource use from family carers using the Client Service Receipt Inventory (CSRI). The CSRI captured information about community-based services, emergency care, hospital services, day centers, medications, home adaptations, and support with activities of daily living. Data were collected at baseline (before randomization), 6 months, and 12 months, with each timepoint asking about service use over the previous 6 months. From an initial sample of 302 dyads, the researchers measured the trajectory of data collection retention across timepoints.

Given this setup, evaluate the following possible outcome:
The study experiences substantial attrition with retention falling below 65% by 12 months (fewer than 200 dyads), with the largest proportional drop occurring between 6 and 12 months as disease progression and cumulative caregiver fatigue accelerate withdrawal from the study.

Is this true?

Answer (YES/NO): NO